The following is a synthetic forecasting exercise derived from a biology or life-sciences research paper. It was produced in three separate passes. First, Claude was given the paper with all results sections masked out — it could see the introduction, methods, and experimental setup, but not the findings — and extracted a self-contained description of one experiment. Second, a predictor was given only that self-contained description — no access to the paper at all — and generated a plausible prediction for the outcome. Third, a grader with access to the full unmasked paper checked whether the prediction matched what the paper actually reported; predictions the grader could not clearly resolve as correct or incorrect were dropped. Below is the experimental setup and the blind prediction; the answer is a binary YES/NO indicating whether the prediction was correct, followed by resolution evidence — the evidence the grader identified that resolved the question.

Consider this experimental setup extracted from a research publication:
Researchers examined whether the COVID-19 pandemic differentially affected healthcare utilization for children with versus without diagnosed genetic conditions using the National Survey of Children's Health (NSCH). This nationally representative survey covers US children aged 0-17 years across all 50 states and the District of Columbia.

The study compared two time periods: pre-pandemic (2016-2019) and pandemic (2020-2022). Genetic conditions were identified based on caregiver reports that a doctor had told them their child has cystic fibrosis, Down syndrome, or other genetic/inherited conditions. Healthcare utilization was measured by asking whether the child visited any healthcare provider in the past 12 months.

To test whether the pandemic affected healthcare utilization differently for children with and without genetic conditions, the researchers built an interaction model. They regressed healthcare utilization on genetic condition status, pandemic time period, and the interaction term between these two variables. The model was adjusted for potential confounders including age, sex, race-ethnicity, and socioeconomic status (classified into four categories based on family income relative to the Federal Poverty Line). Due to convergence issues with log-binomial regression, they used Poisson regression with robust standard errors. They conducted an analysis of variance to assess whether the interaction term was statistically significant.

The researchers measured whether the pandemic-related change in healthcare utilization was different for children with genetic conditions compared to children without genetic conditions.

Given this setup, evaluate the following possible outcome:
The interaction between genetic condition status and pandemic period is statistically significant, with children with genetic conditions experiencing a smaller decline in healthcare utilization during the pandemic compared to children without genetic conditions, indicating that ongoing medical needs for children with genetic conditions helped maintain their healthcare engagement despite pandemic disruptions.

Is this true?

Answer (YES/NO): NO